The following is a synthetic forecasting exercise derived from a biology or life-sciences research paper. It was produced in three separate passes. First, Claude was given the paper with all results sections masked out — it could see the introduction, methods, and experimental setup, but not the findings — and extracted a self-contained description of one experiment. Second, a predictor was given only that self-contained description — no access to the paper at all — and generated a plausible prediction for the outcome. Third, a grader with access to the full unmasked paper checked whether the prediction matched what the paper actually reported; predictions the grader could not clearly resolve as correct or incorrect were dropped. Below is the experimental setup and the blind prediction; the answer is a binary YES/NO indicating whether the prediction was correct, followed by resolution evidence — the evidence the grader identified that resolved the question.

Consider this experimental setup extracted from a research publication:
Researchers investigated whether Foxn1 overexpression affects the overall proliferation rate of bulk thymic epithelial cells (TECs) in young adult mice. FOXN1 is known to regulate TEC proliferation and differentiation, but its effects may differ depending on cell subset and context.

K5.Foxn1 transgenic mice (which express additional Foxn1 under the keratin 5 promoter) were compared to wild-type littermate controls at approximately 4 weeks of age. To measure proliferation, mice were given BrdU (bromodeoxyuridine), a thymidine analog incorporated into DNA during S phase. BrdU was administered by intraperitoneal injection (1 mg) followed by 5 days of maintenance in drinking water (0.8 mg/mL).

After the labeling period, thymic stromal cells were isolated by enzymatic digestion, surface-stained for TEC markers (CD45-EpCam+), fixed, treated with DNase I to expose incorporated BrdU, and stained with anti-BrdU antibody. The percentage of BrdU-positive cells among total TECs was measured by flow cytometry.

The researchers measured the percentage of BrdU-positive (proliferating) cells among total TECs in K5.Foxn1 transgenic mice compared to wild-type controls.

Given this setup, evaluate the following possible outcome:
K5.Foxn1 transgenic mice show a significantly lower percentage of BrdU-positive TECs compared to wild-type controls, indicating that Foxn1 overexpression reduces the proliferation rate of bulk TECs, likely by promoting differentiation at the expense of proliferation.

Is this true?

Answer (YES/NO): NO